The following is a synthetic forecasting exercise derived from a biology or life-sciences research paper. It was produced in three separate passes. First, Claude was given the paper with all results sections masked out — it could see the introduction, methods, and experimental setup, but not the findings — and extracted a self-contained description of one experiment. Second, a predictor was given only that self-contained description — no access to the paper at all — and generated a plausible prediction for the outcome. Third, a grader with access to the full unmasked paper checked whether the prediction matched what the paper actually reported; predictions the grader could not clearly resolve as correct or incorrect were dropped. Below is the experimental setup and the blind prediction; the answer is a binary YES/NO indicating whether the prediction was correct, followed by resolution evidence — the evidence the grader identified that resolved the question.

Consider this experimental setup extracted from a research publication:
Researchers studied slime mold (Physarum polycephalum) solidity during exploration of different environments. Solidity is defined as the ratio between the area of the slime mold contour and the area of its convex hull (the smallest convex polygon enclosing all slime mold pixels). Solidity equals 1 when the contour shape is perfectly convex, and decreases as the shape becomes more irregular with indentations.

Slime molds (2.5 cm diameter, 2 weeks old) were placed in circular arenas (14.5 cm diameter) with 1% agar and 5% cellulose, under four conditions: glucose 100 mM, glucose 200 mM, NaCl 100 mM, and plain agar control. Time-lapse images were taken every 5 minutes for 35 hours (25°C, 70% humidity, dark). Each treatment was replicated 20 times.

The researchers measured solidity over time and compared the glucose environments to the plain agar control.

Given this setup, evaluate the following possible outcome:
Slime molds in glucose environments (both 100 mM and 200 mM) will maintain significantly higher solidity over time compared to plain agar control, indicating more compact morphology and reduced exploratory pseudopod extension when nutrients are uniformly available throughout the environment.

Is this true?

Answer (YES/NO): YES